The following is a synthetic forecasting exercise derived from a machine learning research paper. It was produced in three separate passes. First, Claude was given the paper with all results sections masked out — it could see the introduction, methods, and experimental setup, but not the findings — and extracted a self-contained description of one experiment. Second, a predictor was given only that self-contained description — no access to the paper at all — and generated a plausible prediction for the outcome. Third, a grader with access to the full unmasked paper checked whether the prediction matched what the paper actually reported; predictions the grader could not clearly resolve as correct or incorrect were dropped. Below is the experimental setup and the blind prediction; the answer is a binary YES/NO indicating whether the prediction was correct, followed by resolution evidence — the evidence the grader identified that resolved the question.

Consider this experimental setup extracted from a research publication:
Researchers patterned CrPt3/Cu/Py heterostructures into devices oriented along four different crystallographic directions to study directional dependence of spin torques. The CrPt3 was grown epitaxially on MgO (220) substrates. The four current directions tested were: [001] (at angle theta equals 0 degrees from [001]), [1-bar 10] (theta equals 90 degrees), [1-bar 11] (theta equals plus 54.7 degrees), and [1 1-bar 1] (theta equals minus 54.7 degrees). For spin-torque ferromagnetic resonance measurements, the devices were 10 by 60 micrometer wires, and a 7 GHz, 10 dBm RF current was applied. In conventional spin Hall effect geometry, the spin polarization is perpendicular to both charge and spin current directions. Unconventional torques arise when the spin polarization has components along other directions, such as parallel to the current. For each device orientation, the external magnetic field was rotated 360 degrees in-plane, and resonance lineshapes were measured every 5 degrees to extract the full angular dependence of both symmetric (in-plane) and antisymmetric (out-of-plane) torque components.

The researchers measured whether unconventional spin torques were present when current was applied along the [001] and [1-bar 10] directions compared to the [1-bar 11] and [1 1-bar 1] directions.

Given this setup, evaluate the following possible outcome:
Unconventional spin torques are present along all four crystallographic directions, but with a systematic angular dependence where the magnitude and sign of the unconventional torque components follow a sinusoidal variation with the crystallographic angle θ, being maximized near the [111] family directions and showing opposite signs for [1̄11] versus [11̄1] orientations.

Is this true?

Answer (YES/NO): NO